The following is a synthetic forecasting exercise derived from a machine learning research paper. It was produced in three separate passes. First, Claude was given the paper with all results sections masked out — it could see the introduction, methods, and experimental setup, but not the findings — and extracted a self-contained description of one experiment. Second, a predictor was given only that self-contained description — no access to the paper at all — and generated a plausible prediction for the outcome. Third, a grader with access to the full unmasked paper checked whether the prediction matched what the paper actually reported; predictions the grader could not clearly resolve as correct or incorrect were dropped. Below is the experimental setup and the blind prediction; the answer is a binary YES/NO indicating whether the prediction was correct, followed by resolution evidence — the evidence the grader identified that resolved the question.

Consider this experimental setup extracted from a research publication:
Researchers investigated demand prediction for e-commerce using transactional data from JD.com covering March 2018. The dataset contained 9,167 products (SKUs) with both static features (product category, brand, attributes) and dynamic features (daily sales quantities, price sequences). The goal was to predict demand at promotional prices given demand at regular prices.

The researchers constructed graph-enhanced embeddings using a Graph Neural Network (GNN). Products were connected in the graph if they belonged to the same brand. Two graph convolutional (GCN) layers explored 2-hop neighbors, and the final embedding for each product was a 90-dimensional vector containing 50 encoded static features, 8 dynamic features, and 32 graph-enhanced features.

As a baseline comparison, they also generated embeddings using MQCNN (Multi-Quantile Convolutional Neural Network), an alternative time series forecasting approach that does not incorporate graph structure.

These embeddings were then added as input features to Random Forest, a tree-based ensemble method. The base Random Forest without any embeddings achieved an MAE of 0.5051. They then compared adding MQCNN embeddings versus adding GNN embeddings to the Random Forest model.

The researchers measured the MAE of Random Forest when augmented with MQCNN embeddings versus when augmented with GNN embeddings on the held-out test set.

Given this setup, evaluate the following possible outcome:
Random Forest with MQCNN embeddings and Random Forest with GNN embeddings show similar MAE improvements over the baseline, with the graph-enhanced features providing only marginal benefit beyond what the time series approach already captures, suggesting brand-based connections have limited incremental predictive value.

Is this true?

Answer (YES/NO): NO